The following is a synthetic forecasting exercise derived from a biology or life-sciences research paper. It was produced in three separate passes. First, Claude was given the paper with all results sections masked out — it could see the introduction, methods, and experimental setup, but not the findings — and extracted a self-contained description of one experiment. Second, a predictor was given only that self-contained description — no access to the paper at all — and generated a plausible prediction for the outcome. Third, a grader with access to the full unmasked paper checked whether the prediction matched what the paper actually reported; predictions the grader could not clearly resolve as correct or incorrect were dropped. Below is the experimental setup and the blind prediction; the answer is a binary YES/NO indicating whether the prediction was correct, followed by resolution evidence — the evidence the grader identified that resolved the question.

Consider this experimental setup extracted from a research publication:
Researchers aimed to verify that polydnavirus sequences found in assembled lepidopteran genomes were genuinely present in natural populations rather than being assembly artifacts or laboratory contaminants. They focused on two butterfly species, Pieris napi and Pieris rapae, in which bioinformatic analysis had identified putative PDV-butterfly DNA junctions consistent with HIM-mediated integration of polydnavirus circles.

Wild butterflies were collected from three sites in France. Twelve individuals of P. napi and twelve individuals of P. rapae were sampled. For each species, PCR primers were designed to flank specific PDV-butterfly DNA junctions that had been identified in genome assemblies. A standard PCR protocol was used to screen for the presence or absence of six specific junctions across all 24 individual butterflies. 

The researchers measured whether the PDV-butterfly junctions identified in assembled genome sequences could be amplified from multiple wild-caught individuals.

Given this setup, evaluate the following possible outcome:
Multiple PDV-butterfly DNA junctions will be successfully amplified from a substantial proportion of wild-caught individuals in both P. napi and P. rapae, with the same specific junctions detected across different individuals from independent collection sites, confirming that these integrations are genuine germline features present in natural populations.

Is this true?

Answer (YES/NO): YES